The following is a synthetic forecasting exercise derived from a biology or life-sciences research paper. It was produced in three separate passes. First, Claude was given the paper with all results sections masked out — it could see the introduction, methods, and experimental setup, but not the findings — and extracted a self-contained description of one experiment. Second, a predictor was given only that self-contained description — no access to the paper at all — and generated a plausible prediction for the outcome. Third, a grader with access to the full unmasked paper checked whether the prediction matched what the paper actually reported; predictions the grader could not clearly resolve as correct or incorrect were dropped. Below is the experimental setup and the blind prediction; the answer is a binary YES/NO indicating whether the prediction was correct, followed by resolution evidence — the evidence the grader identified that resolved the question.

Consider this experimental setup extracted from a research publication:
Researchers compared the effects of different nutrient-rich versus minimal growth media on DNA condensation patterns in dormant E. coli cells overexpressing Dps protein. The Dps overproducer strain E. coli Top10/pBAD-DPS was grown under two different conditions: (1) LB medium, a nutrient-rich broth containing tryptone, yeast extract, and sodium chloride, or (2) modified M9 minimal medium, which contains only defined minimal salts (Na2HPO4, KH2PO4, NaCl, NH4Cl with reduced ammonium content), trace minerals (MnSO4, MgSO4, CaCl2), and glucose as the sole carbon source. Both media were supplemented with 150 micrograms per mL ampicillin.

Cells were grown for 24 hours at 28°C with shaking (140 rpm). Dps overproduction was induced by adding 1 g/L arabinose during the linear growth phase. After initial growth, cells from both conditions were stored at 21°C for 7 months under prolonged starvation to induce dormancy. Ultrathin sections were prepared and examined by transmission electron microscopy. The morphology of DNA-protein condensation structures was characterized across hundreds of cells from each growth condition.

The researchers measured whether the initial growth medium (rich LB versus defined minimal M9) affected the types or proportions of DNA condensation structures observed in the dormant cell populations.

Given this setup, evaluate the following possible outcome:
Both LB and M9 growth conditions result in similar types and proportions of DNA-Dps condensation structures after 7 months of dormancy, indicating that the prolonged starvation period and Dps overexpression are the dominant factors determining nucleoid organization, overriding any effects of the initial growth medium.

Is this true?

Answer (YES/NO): NO